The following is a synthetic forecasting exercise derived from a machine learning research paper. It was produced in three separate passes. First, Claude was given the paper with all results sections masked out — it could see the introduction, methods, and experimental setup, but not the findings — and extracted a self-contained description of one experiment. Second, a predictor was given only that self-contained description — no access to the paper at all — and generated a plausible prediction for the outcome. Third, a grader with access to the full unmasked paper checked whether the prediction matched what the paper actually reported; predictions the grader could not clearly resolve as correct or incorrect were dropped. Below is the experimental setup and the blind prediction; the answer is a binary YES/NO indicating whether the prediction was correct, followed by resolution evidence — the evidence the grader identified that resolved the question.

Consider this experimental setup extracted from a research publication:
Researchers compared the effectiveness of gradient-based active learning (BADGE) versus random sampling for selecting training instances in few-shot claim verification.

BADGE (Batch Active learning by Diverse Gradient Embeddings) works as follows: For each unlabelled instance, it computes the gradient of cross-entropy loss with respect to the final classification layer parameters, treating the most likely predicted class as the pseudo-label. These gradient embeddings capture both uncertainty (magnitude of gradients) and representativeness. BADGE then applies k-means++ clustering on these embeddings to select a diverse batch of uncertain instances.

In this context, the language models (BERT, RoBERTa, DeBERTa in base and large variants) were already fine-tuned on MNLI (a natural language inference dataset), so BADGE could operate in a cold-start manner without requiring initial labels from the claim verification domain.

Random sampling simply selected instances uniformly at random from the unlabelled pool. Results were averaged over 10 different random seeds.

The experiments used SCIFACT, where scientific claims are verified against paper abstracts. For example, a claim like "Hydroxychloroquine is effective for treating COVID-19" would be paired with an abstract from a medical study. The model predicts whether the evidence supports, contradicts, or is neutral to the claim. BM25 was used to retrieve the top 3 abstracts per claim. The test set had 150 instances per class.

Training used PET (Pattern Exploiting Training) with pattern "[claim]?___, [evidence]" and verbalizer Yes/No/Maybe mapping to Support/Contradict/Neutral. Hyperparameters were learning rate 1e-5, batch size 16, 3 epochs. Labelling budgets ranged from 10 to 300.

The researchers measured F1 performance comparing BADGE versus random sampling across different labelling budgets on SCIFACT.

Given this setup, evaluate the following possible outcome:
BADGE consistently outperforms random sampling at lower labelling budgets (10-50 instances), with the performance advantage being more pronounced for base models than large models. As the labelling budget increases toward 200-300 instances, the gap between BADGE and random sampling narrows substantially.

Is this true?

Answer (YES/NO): NO